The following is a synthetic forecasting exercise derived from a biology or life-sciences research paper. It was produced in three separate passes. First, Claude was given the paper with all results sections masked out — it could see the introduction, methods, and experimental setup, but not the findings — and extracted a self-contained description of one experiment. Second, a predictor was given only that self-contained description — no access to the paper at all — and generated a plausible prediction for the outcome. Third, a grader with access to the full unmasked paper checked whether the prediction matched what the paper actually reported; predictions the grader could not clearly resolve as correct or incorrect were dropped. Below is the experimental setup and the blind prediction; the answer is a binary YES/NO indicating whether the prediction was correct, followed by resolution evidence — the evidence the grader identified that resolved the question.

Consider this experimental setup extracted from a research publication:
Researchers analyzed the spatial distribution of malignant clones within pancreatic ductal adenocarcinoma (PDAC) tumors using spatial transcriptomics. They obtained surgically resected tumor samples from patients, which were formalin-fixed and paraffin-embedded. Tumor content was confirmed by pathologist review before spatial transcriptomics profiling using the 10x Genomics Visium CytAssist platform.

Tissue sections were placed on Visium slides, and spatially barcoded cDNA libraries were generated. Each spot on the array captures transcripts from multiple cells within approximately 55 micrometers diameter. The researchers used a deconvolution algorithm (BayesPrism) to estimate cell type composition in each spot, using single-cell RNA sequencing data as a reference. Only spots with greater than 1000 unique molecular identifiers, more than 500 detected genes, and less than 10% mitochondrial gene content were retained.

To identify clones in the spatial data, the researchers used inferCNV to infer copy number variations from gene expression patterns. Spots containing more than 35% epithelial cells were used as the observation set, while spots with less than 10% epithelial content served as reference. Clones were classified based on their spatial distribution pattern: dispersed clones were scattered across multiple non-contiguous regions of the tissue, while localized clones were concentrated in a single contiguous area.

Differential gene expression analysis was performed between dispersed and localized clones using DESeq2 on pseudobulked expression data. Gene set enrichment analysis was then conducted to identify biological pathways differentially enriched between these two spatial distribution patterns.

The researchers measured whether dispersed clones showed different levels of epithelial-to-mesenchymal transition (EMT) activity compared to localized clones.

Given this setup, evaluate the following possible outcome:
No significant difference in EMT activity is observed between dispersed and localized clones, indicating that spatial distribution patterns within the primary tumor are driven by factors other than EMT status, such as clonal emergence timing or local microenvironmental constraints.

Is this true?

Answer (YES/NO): NO